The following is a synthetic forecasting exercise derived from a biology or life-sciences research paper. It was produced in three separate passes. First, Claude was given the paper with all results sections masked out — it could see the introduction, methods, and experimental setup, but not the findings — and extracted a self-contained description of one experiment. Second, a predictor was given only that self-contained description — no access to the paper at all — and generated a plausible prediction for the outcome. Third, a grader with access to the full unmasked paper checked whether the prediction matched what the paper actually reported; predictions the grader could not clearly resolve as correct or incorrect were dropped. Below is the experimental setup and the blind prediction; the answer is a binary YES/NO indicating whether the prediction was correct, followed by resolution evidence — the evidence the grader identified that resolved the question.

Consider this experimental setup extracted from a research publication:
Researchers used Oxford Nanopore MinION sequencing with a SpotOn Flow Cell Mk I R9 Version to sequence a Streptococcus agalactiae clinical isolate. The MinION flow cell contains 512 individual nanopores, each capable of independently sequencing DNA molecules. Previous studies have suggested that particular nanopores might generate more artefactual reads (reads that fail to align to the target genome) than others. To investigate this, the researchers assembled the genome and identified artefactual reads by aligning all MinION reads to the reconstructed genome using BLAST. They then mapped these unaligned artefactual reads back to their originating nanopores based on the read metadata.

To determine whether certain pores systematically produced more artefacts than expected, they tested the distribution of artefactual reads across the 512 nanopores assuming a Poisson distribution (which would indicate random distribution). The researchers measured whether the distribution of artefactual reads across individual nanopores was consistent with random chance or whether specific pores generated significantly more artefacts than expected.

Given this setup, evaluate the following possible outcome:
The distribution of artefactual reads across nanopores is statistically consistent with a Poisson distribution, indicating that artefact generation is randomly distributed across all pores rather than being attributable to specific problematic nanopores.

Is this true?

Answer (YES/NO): NO